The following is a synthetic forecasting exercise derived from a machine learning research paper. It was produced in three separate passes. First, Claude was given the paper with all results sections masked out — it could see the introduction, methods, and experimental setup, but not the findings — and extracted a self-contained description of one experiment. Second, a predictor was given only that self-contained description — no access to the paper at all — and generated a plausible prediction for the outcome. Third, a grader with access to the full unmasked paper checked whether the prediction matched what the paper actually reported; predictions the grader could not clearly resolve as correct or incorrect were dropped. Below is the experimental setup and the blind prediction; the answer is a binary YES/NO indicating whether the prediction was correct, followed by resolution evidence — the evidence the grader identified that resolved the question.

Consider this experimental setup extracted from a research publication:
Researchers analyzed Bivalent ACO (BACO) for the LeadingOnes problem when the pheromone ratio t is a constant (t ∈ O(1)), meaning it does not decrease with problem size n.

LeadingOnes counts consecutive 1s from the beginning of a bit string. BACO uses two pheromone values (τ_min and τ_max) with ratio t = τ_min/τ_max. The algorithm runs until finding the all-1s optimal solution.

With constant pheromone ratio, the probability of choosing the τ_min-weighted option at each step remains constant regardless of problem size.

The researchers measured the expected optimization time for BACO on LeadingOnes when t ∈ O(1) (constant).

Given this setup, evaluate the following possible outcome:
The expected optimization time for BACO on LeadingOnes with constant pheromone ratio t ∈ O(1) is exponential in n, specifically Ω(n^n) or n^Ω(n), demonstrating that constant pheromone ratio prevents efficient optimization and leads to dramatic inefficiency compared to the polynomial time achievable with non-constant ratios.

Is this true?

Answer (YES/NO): NO